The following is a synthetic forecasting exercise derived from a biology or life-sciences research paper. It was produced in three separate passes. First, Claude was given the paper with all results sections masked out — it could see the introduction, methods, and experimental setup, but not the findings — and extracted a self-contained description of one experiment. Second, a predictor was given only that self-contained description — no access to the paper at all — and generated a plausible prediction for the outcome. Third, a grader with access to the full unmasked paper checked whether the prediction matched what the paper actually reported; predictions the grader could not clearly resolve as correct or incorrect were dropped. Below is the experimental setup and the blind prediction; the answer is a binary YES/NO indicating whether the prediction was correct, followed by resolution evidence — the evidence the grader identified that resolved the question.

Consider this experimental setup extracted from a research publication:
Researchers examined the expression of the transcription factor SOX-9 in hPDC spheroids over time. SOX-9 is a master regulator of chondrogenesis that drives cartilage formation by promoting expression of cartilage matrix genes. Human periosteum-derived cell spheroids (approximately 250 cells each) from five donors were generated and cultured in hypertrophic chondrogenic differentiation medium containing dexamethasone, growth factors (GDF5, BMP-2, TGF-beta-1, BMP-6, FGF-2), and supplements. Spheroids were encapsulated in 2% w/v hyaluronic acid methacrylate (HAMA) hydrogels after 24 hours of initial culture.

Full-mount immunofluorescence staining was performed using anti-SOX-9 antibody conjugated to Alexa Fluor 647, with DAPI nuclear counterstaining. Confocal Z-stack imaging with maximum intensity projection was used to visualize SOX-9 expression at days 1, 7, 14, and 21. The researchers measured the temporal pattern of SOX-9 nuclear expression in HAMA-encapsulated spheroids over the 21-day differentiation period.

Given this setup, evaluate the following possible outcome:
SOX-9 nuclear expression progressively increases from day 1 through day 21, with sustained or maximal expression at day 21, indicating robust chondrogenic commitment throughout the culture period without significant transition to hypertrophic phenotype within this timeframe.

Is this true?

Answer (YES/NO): NO